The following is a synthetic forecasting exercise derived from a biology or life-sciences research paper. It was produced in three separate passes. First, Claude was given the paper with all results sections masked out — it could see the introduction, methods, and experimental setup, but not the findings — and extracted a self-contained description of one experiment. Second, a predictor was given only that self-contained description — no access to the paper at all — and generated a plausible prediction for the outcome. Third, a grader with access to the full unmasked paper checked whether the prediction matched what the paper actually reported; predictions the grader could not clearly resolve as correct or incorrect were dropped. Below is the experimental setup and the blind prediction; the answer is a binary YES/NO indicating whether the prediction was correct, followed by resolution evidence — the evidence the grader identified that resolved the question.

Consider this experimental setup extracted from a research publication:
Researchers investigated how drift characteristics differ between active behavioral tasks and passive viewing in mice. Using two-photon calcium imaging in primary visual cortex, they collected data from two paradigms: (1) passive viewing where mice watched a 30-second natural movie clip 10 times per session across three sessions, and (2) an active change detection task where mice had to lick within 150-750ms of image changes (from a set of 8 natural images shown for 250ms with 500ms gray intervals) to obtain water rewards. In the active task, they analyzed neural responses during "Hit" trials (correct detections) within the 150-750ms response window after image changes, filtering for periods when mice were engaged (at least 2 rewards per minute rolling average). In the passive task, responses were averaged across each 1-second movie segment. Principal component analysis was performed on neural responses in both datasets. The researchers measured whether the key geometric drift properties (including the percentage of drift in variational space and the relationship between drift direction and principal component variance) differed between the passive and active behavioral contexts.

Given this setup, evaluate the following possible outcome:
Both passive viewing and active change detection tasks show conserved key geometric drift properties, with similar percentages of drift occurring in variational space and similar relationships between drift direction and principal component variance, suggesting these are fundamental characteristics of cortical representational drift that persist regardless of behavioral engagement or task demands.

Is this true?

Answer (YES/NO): YES